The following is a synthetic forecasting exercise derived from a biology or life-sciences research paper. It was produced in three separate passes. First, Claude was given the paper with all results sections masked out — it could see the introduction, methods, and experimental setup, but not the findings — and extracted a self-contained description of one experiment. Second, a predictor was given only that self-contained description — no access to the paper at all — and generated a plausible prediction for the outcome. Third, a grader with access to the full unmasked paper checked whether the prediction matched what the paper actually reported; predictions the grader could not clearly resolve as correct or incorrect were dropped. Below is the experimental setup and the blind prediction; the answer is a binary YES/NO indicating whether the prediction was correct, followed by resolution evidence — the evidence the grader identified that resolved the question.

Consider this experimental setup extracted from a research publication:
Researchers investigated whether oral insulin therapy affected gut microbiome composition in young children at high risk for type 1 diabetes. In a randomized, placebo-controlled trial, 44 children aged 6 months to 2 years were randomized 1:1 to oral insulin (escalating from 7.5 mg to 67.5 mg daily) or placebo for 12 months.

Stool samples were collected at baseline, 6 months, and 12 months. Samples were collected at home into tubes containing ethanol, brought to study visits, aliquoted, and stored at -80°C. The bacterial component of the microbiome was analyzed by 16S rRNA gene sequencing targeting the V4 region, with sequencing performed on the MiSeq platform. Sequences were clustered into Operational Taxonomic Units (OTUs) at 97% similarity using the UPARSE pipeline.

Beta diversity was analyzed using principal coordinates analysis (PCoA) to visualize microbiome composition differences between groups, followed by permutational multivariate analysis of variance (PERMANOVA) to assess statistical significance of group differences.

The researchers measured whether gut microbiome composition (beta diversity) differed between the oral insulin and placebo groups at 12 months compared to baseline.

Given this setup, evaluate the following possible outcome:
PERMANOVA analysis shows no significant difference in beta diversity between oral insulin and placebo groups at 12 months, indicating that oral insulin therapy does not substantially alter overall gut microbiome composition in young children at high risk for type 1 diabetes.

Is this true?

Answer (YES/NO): YES